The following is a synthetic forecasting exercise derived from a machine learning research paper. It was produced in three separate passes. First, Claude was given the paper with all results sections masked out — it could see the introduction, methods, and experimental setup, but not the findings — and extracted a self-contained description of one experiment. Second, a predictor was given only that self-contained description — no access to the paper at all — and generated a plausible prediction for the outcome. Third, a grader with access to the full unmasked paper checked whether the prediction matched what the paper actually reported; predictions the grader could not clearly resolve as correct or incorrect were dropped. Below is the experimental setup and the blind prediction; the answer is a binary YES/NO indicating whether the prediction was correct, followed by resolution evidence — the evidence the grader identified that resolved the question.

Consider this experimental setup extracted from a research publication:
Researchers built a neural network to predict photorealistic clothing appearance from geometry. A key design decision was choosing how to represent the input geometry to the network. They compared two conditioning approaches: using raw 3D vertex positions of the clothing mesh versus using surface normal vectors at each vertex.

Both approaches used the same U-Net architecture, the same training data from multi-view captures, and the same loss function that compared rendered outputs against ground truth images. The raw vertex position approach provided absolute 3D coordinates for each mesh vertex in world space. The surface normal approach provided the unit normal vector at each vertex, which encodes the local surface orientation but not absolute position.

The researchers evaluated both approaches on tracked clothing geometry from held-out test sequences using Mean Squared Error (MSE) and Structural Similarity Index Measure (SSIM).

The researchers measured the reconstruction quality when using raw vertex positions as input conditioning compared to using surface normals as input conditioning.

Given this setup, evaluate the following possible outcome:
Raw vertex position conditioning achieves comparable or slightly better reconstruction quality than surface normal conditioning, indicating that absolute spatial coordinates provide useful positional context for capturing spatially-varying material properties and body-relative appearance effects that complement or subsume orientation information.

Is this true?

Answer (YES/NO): NO